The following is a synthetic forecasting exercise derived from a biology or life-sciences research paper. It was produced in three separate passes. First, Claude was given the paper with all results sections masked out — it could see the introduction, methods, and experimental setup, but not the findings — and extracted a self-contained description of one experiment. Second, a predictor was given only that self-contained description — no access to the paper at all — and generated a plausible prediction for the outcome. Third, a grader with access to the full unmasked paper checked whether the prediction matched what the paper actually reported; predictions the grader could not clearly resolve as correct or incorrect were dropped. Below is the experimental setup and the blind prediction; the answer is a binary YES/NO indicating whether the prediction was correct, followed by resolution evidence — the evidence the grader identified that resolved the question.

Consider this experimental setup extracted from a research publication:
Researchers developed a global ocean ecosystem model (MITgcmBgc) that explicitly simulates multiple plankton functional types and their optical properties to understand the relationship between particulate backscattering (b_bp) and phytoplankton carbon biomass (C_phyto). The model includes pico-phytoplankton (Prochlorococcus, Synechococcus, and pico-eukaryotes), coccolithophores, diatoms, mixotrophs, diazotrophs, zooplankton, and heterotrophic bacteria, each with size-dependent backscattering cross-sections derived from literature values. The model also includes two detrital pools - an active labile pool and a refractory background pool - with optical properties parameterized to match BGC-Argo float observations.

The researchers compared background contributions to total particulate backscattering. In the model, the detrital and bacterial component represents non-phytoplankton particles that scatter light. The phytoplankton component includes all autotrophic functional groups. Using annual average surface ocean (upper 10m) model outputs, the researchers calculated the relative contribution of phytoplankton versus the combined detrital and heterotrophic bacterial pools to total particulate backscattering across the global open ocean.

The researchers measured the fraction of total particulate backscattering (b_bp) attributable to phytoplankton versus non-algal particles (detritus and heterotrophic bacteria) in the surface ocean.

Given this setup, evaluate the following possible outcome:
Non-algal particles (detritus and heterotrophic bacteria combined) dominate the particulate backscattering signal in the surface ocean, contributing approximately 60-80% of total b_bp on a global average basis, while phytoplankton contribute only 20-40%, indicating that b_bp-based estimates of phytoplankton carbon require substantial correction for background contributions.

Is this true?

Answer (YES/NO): NO